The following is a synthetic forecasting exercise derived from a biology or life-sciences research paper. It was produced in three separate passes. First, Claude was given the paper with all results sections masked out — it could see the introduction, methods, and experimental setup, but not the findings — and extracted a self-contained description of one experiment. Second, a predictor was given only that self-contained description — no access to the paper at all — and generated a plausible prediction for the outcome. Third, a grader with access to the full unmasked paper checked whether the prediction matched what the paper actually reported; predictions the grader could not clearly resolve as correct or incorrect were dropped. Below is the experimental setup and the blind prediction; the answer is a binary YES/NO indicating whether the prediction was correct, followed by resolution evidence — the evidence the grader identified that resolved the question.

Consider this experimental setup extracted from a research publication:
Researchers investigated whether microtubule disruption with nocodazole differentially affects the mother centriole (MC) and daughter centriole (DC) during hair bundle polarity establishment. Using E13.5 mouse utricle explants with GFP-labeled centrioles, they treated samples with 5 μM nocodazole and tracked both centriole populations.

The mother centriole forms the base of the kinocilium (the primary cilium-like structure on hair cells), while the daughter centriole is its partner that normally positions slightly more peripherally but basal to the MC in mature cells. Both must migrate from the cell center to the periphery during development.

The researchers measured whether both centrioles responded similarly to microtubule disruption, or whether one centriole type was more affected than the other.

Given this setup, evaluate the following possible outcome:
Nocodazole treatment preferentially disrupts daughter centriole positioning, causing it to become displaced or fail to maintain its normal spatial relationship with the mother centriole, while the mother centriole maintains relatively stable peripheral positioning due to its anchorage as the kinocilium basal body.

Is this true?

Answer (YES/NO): NO